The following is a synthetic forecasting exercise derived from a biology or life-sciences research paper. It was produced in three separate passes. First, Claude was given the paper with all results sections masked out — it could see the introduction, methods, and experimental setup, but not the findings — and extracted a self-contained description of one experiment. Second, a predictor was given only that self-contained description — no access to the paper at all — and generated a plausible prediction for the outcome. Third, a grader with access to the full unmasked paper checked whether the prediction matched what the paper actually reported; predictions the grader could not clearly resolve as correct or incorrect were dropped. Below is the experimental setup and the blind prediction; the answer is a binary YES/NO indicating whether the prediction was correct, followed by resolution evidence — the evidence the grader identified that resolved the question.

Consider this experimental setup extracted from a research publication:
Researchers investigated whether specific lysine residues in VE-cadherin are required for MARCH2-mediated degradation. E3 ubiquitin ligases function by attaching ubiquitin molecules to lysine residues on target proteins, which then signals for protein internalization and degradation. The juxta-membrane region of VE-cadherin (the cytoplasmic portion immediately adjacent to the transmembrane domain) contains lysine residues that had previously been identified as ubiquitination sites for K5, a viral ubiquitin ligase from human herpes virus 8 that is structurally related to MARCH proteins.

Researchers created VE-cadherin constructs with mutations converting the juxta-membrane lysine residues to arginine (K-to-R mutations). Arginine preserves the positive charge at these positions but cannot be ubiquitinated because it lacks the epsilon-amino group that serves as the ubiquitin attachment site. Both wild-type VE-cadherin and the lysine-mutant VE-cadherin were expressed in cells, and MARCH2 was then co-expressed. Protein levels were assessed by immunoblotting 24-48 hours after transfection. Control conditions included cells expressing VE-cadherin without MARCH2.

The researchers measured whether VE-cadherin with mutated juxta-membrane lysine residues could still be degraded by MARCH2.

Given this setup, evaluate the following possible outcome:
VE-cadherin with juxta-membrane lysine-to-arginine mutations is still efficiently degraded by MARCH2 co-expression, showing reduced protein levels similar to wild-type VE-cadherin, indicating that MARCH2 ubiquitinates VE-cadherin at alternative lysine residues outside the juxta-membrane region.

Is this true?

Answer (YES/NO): NO